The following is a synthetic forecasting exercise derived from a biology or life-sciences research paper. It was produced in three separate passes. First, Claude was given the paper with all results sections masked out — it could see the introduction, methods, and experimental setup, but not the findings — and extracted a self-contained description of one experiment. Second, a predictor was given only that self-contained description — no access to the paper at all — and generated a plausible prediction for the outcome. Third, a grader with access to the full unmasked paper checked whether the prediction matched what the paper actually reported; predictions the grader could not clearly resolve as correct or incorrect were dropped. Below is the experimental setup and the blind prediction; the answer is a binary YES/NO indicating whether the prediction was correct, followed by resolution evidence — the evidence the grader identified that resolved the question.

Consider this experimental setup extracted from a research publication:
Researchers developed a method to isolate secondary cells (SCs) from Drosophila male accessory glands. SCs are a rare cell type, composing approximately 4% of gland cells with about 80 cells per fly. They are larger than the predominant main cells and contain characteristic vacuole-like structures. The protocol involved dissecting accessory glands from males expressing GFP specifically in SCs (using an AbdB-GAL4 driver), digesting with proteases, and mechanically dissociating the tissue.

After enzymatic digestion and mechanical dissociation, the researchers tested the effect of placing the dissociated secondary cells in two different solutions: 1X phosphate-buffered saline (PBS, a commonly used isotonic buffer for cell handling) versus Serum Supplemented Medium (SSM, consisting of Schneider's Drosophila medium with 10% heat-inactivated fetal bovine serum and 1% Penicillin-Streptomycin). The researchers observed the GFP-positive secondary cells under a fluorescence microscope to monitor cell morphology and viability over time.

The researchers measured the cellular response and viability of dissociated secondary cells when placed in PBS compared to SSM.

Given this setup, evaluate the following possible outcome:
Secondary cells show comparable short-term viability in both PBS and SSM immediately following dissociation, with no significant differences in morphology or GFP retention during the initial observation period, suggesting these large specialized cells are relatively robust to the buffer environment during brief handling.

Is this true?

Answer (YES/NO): NO